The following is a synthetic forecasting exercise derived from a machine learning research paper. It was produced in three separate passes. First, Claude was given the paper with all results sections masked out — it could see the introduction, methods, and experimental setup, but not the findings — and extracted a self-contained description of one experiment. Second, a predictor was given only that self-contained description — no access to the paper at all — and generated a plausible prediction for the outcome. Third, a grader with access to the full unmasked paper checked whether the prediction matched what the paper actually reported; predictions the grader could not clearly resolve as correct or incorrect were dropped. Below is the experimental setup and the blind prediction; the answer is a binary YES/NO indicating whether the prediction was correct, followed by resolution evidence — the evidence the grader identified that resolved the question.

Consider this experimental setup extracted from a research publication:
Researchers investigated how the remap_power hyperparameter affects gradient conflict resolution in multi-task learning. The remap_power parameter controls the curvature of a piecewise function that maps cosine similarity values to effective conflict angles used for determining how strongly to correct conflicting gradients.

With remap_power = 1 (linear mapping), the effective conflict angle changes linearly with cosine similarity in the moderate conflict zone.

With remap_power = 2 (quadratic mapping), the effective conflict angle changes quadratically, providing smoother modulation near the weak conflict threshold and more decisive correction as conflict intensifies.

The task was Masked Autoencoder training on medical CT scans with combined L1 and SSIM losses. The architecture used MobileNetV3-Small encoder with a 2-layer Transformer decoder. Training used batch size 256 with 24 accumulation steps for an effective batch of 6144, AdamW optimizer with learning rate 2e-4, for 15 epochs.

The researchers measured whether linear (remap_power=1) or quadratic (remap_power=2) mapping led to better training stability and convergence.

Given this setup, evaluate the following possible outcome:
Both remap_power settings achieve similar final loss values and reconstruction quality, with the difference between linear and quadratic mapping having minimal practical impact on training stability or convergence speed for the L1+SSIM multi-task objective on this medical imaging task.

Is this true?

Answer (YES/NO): NO